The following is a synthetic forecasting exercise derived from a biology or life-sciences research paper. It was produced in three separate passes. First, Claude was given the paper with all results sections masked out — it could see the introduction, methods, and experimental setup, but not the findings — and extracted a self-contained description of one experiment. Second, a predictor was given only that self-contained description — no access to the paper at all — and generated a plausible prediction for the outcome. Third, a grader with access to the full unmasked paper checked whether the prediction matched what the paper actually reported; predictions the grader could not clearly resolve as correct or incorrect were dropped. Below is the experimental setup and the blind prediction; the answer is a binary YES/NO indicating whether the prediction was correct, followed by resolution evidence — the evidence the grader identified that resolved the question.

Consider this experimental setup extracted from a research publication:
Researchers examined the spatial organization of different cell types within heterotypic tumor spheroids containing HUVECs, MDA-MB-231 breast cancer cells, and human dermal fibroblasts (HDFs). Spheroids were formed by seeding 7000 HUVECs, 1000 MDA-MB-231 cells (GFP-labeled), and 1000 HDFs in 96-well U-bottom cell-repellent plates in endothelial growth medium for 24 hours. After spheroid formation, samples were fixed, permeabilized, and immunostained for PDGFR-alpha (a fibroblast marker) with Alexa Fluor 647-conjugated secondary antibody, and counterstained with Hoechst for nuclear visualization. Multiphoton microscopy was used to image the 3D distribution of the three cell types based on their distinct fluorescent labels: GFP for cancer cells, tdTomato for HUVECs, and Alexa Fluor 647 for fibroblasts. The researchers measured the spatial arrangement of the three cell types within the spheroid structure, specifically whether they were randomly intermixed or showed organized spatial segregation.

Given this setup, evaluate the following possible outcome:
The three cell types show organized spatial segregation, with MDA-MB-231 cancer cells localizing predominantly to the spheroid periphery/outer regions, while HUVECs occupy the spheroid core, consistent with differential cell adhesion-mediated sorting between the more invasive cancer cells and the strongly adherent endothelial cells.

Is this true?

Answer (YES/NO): NO